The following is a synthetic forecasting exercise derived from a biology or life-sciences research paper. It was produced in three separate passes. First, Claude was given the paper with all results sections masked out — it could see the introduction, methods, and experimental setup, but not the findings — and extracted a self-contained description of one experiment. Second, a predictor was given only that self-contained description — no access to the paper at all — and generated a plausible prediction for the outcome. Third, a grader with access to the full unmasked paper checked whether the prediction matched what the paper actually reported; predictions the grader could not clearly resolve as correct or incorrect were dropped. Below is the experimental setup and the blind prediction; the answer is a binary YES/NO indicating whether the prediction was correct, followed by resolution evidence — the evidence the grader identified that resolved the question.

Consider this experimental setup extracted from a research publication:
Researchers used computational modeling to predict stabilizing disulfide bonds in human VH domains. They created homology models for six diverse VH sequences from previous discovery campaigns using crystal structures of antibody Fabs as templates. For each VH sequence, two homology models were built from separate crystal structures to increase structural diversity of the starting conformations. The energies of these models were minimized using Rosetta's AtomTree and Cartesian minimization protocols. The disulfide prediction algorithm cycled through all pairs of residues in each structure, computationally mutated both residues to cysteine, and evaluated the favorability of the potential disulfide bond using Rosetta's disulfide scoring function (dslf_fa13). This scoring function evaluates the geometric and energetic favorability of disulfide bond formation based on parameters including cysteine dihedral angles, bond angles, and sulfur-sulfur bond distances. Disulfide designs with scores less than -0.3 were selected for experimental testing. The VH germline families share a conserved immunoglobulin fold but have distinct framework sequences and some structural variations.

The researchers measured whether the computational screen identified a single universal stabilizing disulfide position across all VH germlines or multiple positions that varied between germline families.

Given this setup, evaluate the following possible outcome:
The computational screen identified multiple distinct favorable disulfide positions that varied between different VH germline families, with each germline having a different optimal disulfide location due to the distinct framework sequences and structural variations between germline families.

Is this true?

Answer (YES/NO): NO